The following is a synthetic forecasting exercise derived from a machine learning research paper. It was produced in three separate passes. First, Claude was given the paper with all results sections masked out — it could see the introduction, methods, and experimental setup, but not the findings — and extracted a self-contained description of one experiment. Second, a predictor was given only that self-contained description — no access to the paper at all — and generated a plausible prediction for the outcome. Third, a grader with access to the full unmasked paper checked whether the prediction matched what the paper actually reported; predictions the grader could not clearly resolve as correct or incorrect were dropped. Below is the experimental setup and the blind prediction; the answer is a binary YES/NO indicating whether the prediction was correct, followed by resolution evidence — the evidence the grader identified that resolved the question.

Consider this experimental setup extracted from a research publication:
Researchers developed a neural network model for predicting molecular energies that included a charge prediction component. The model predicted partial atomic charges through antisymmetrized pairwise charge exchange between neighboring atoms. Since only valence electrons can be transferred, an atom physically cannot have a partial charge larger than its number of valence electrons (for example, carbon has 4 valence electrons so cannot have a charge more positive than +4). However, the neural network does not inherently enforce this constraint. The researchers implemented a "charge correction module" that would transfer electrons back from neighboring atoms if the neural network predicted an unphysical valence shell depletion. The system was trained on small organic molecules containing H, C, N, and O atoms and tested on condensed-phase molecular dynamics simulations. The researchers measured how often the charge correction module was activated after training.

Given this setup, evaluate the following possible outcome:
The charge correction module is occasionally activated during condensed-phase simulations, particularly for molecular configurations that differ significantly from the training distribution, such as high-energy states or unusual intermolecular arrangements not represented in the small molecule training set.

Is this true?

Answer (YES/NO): NO